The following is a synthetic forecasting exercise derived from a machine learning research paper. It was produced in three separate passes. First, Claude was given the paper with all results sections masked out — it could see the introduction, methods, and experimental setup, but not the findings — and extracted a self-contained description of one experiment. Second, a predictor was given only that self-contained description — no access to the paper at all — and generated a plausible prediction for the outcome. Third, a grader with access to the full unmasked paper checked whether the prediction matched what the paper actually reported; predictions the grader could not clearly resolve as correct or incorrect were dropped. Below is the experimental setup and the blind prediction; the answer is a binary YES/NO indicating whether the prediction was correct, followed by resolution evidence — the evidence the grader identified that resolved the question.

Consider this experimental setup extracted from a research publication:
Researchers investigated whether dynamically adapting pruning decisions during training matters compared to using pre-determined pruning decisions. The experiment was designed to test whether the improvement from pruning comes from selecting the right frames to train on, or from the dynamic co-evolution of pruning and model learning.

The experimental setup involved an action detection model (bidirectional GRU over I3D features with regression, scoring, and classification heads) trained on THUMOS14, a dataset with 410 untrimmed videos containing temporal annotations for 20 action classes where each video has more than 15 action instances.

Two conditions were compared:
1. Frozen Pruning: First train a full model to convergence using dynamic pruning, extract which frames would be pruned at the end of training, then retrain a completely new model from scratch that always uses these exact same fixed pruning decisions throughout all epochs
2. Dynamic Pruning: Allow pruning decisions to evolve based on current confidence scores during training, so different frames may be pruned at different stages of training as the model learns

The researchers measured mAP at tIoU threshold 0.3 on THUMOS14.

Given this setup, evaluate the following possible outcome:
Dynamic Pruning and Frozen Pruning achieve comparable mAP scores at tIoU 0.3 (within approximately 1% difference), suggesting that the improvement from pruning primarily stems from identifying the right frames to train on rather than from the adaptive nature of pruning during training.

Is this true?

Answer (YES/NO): NO